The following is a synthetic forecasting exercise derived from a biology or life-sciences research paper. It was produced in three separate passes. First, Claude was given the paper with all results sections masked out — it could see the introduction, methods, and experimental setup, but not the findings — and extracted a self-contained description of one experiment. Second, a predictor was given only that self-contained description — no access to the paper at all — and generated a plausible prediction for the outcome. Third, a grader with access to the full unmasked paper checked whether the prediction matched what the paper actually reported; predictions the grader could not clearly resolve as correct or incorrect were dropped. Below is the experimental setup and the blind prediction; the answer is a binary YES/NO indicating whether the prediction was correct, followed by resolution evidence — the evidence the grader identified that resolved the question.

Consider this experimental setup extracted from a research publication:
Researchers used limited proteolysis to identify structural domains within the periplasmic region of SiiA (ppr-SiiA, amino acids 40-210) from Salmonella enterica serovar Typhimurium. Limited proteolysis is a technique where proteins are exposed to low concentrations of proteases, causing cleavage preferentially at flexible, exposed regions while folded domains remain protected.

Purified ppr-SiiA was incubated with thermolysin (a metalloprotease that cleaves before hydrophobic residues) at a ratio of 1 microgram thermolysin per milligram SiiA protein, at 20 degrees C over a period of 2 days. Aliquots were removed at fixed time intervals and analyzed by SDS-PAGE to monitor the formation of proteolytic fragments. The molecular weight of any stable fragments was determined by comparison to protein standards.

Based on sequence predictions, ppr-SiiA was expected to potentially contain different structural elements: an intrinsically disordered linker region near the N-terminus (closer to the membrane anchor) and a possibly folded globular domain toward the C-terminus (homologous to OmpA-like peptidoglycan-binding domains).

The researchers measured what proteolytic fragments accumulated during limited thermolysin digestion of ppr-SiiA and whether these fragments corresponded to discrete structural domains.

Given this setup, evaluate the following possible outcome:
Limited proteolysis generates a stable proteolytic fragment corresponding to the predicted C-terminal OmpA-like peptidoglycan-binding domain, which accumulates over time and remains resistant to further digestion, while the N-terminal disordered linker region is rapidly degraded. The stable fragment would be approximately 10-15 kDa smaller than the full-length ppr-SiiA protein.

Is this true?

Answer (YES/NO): YES